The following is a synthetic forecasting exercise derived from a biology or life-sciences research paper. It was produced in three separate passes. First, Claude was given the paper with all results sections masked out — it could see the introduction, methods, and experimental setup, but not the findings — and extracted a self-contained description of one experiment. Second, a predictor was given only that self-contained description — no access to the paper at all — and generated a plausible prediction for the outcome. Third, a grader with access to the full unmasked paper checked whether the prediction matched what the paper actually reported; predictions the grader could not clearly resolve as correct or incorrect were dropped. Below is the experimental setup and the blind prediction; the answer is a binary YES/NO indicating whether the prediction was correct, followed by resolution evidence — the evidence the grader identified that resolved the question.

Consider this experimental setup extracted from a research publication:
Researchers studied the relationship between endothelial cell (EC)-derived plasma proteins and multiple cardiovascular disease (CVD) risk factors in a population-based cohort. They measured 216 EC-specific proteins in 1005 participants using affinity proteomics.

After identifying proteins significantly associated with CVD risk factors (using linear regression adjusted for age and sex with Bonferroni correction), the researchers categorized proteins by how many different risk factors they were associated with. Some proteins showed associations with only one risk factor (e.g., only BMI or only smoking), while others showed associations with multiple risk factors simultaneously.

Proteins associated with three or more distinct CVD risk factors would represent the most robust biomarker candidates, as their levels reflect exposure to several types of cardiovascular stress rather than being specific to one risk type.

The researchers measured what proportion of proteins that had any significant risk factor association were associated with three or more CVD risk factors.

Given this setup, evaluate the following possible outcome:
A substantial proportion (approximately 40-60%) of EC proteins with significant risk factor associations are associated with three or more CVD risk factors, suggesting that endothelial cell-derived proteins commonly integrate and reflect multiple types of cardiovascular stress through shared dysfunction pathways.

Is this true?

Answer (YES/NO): NO